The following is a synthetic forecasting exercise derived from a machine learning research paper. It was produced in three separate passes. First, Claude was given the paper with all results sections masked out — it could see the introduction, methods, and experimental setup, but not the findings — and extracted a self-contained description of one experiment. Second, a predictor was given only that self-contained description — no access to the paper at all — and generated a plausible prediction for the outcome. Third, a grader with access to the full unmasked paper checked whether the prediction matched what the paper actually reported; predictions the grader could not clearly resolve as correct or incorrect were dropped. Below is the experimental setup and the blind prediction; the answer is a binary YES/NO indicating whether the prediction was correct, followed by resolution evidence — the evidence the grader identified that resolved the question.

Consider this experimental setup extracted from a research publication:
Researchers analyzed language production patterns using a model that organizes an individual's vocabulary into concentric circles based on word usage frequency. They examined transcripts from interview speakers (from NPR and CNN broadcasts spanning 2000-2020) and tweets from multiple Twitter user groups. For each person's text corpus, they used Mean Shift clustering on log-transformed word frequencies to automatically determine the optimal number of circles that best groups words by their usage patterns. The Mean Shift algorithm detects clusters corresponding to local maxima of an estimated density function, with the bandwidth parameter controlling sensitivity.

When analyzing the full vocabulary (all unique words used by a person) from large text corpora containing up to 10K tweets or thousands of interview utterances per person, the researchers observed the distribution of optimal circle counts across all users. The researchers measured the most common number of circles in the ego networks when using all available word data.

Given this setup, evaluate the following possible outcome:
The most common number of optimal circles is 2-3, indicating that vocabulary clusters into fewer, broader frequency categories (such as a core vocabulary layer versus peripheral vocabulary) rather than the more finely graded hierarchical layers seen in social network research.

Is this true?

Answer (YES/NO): YES